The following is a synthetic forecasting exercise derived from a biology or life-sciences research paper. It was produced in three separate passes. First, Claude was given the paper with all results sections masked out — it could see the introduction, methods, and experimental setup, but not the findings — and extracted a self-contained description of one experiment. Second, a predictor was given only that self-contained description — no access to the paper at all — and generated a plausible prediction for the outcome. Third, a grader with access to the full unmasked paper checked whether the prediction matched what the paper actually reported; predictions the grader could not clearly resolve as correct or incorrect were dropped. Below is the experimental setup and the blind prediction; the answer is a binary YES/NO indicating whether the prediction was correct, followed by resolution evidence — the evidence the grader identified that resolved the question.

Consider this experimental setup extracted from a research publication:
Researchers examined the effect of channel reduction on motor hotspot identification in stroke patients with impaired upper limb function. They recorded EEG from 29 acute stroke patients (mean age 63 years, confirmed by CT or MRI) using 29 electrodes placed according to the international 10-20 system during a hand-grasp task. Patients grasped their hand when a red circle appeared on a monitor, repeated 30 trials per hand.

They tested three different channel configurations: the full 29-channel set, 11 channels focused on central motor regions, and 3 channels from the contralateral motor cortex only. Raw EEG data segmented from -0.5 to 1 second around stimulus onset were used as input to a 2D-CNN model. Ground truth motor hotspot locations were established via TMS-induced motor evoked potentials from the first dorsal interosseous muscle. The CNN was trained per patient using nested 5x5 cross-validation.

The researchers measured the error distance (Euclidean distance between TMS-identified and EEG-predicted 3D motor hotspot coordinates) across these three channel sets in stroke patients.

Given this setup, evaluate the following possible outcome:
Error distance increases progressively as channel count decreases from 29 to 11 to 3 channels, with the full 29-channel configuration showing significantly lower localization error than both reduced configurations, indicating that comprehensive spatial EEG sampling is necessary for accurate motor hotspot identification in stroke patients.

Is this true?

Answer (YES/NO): NO